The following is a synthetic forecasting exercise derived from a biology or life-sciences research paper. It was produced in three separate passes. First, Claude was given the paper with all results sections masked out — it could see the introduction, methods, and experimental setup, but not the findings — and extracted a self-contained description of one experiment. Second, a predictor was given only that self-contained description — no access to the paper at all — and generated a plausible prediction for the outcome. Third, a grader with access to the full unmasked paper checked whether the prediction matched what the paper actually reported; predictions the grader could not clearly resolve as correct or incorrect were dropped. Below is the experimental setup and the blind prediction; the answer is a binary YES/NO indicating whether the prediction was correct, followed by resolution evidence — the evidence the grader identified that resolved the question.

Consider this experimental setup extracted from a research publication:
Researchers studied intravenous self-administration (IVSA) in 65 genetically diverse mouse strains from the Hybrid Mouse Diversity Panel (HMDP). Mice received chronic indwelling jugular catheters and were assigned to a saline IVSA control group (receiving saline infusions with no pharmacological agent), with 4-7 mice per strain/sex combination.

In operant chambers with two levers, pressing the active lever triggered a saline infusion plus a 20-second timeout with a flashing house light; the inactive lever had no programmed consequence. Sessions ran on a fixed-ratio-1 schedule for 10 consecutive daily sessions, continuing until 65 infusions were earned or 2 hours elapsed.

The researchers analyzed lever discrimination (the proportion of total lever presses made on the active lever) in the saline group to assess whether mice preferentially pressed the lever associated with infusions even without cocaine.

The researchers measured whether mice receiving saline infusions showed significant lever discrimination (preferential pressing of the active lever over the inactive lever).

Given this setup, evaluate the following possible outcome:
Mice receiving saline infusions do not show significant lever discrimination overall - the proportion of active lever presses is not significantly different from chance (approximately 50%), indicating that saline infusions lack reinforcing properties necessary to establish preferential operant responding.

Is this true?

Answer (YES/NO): YES